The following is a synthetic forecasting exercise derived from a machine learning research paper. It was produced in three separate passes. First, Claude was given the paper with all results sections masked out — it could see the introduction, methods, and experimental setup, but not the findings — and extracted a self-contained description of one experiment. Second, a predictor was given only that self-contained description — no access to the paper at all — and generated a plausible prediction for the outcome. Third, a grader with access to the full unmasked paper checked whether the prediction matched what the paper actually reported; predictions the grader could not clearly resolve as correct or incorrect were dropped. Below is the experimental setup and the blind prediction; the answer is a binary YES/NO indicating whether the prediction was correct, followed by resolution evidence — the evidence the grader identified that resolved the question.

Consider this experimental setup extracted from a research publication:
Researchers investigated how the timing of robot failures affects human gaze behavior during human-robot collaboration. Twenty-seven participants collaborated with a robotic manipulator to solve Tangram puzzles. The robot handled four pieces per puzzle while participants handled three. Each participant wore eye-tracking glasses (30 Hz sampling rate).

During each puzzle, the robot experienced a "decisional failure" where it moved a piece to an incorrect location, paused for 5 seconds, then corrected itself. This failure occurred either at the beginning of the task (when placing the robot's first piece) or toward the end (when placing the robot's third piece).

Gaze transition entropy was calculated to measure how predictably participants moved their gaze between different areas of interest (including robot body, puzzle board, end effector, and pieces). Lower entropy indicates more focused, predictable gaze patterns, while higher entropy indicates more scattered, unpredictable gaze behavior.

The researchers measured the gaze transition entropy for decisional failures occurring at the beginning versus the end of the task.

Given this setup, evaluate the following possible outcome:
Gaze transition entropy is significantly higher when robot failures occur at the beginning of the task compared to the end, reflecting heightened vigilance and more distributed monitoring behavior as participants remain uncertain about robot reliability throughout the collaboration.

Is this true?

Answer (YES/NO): NO